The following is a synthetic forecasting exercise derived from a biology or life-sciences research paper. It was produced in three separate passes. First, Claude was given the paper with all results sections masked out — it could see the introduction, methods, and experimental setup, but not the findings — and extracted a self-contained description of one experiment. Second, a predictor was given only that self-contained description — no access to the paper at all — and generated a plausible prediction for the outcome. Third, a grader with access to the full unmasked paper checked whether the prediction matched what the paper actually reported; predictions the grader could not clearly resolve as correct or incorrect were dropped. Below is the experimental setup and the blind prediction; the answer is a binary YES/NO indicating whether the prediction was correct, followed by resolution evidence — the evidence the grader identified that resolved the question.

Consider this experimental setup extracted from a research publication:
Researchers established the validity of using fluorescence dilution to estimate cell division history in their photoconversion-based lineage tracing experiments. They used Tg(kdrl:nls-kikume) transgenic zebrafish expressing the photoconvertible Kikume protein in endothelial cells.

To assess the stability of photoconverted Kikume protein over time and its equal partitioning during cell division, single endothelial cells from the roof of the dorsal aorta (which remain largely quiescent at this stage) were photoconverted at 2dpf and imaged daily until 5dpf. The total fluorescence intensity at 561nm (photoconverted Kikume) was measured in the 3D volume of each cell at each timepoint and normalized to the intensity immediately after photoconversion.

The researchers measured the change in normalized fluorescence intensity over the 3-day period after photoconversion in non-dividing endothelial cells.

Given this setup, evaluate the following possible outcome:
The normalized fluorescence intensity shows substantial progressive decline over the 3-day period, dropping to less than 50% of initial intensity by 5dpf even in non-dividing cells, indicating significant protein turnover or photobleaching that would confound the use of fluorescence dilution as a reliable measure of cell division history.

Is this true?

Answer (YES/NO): NO